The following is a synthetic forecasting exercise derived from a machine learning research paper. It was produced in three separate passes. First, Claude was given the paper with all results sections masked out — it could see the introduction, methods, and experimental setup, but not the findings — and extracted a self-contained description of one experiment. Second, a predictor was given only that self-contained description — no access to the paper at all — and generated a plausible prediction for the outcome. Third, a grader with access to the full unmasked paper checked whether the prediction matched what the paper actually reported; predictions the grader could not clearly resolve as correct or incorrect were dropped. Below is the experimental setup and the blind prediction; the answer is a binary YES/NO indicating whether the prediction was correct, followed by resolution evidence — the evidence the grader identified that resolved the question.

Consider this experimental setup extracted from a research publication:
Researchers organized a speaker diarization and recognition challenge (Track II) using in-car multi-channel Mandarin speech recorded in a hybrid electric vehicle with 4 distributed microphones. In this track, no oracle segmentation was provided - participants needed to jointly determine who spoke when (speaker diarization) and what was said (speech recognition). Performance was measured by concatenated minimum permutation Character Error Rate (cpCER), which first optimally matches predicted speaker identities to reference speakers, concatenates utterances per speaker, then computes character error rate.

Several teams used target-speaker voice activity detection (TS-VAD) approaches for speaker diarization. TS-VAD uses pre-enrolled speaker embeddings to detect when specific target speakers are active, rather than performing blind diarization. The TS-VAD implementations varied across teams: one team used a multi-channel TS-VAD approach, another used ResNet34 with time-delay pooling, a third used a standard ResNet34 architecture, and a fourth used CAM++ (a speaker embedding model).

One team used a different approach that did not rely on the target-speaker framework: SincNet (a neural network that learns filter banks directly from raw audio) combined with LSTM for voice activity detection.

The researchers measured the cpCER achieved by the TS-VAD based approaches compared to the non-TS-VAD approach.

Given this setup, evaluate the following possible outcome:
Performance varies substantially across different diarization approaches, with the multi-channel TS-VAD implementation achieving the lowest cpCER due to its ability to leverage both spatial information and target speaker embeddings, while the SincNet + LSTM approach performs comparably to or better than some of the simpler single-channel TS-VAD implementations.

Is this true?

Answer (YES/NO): YES